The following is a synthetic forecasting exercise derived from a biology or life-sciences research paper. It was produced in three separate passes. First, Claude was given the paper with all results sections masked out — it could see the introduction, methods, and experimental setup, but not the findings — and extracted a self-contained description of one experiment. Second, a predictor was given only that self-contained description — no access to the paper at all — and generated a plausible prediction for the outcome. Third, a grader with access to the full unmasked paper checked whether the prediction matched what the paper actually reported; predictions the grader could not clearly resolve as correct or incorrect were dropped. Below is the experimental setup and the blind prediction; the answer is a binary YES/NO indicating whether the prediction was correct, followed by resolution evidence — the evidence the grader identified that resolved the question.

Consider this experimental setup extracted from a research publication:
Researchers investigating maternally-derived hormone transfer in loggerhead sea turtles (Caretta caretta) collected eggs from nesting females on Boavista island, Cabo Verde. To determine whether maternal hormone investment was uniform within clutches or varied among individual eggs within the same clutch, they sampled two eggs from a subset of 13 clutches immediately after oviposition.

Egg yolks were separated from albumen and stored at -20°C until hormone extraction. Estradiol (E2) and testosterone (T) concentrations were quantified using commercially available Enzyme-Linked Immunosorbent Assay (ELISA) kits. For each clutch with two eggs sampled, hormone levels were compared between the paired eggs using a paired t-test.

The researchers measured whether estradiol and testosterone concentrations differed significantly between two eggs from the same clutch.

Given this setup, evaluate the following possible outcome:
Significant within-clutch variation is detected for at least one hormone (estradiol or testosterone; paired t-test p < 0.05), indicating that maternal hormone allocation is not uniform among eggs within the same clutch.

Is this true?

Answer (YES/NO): NO